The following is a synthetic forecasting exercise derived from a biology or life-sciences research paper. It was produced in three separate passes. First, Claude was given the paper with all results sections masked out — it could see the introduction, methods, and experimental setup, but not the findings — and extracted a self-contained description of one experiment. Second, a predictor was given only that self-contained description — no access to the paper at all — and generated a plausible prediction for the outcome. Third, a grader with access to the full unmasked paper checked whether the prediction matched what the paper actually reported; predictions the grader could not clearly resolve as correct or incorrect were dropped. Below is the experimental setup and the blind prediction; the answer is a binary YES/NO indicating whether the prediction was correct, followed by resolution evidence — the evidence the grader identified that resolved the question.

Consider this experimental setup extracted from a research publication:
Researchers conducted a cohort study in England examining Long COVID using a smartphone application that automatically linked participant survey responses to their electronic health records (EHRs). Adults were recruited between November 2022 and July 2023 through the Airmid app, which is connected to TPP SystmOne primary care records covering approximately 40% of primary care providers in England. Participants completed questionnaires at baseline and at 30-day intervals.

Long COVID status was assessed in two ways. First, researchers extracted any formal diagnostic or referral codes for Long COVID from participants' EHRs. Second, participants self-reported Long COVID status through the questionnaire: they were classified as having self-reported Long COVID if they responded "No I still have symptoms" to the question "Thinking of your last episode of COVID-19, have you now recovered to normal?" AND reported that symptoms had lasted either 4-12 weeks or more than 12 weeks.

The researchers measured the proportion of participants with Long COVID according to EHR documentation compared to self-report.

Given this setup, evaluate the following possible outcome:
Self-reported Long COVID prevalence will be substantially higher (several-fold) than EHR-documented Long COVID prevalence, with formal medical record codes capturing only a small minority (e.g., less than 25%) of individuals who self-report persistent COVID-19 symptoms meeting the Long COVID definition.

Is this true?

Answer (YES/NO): YES